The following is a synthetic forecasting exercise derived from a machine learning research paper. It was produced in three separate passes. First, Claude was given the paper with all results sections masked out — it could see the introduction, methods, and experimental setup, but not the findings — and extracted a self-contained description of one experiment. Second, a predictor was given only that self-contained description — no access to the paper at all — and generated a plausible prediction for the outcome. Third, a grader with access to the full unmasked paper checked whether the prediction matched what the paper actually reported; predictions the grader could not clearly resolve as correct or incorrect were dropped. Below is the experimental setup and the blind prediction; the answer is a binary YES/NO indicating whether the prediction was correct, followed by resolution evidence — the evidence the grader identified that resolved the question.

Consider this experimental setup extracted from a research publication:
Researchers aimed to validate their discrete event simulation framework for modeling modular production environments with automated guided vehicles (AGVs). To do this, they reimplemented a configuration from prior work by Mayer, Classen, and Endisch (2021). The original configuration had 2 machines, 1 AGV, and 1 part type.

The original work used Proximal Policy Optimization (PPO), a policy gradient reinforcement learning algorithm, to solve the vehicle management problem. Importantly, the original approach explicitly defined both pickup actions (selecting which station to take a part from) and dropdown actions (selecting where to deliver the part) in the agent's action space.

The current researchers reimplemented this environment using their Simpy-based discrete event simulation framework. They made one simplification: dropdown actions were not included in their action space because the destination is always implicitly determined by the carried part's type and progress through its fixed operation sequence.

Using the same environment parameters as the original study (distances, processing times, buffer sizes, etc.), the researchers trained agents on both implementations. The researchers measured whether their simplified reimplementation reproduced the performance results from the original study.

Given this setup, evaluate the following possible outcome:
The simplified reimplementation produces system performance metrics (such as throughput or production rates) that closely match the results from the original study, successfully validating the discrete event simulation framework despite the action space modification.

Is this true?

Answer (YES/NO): YES